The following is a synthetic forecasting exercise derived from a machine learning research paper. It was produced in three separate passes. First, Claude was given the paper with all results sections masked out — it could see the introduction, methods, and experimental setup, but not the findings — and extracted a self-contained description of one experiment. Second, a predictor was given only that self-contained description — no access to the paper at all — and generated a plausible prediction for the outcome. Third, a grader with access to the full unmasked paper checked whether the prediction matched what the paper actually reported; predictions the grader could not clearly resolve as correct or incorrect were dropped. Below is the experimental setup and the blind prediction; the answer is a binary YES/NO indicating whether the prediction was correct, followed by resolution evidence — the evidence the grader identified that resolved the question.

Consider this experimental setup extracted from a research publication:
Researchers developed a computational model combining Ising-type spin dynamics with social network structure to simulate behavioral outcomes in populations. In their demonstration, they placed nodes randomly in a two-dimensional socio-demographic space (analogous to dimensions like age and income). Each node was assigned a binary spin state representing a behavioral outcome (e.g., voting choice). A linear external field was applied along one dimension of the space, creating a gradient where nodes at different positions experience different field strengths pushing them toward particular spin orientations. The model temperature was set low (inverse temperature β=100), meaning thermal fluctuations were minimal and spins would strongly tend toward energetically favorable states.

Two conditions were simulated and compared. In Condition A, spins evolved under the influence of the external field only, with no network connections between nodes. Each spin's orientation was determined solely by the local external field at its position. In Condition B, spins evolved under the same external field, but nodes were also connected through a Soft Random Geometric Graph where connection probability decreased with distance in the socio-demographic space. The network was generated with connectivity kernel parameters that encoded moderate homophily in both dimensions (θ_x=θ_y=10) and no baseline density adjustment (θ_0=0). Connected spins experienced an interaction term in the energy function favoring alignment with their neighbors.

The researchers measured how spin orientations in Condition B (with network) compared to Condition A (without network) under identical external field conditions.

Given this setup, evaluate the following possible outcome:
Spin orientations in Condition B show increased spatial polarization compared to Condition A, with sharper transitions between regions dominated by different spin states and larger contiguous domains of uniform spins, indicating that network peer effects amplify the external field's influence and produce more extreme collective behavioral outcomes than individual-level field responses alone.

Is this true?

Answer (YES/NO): NO